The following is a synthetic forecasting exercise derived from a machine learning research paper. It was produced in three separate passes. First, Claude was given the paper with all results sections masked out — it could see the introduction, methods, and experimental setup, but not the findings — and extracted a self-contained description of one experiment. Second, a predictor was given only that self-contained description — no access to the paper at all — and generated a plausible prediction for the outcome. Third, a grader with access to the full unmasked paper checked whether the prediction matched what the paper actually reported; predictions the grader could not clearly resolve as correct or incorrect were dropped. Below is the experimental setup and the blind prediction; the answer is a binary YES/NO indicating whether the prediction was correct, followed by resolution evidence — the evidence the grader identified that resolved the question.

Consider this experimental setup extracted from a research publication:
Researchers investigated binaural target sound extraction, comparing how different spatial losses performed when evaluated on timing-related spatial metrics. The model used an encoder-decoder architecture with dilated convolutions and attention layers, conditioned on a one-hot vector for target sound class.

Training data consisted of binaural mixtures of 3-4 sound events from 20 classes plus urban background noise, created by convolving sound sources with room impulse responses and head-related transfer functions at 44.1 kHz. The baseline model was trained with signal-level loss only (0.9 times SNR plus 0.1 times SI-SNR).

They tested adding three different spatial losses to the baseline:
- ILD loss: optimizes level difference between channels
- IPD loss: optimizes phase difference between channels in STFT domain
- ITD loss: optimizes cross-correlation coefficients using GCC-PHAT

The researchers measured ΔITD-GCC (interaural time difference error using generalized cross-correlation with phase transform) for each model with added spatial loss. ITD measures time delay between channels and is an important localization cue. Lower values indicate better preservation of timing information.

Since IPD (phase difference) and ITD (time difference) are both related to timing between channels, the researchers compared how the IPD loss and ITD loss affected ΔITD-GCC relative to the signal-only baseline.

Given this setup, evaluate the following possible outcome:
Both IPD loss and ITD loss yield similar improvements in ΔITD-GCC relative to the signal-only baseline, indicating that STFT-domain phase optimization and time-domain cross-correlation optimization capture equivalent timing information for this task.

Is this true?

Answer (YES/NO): NO